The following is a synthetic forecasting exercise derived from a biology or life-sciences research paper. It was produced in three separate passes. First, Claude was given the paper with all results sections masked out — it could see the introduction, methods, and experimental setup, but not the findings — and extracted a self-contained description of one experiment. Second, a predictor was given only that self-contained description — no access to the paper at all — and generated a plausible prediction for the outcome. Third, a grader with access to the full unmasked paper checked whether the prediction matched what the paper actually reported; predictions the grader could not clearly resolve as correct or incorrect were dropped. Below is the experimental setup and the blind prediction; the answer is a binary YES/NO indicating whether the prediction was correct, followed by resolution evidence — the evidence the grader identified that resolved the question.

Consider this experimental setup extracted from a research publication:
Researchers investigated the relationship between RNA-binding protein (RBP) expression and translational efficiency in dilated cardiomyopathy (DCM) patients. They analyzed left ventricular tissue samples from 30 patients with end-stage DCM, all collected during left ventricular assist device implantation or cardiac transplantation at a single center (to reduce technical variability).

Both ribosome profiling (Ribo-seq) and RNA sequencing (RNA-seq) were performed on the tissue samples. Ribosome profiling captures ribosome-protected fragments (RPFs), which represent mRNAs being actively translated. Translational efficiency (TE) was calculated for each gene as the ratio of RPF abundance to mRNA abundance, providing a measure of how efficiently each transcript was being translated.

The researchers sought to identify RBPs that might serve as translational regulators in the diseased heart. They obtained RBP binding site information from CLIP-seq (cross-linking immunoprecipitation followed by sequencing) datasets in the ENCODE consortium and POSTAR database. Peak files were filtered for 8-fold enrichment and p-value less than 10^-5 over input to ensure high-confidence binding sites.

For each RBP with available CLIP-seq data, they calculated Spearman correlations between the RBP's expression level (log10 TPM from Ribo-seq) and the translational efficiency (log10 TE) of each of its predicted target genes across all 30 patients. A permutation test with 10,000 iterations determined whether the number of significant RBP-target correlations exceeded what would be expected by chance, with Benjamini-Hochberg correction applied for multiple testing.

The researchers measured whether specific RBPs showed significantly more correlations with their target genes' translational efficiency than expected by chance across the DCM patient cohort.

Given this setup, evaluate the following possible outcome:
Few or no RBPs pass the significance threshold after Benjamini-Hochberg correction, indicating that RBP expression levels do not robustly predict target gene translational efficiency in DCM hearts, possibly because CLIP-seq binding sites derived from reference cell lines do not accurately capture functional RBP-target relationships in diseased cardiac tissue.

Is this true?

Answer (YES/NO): NO